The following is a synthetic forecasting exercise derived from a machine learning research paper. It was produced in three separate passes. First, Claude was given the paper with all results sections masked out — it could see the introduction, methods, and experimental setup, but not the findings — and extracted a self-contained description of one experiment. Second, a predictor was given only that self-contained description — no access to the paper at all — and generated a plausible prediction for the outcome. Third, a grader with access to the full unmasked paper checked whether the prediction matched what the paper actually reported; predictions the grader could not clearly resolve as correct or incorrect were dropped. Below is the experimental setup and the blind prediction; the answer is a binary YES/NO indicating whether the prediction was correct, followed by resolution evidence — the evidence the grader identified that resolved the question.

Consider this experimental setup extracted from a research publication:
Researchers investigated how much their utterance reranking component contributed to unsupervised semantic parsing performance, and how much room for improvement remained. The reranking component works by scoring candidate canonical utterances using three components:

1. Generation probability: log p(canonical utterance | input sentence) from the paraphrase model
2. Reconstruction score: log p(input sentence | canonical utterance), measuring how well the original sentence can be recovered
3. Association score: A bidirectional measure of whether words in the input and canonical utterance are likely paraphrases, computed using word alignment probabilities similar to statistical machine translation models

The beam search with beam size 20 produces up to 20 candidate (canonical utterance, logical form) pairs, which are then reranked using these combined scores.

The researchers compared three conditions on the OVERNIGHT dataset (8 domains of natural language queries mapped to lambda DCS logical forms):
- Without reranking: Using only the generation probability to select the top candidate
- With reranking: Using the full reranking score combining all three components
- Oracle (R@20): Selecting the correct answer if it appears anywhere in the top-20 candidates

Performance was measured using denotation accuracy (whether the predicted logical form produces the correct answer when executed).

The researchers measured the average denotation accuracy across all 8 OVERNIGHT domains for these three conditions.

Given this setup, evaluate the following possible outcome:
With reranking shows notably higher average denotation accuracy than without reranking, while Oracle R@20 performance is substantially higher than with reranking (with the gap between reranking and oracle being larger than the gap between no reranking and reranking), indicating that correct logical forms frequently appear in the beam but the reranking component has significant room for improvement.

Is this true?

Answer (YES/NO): YES